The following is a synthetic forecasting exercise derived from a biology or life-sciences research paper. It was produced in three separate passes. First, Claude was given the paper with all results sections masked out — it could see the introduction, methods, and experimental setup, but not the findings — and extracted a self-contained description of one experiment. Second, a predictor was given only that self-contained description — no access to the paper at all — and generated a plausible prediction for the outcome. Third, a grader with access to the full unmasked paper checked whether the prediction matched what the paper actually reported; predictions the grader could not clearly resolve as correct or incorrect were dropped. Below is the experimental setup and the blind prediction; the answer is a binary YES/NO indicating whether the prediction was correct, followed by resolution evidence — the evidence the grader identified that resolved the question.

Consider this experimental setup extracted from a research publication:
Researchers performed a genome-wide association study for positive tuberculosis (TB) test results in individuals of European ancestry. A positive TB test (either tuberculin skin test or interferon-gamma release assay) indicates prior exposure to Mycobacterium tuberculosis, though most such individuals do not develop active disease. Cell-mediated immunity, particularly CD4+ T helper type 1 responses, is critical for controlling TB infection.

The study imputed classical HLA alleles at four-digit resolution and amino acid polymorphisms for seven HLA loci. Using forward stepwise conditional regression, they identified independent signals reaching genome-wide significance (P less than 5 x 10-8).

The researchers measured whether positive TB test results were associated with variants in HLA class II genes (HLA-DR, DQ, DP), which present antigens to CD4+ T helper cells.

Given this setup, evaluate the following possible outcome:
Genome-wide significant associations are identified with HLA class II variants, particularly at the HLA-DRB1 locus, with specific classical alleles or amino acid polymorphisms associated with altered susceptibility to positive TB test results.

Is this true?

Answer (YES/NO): YES